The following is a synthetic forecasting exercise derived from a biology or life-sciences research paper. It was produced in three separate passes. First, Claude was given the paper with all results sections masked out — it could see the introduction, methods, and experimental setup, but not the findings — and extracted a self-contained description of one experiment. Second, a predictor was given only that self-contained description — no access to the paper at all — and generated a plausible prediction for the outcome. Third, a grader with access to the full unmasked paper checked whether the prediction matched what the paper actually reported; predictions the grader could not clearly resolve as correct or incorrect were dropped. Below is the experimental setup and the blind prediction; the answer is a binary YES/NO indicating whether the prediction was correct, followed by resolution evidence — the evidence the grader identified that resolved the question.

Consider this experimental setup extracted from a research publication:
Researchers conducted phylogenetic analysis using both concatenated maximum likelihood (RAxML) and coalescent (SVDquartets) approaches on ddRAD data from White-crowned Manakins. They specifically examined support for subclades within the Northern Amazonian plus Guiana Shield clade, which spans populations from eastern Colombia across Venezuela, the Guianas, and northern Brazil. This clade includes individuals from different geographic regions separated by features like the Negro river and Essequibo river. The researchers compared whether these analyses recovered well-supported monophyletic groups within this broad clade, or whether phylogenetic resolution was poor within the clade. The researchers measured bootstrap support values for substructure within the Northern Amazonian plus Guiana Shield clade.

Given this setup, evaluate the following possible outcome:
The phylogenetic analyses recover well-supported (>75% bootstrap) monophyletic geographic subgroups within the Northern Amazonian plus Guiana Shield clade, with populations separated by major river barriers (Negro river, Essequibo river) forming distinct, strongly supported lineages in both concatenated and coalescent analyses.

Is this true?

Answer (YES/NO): NO